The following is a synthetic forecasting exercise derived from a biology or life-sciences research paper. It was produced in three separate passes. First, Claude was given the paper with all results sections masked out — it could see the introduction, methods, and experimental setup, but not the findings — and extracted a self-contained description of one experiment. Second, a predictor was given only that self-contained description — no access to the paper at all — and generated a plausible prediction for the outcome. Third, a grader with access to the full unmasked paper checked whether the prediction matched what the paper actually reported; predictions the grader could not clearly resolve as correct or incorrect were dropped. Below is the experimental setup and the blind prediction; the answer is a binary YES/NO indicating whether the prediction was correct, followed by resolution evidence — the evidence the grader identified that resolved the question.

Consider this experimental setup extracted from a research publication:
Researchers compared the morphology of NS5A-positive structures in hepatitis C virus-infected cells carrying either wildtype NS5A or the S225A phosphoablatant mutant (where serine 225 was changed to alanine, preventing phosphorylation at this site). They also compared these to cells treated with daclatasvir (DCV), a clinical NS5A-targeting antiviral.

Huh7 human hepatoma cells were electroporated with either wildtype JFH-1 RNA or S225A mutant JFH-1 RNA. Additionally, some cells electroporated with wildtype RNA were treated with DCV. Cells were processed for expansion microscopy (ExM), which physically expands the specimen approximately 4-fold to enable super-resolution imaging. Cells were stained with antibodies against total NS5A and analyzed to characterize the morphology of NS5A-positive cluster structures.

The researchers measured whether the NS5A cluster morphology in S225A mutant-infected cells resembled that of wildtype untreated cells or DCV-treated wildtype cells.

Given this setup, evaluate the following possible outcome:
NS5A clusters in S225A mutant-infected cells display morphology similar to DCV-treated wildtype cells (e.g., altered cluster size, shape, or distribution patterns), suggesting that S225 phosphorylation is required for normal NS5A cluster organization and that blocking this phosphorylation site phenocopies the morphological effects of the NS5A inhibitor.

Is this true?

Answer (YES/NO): YES